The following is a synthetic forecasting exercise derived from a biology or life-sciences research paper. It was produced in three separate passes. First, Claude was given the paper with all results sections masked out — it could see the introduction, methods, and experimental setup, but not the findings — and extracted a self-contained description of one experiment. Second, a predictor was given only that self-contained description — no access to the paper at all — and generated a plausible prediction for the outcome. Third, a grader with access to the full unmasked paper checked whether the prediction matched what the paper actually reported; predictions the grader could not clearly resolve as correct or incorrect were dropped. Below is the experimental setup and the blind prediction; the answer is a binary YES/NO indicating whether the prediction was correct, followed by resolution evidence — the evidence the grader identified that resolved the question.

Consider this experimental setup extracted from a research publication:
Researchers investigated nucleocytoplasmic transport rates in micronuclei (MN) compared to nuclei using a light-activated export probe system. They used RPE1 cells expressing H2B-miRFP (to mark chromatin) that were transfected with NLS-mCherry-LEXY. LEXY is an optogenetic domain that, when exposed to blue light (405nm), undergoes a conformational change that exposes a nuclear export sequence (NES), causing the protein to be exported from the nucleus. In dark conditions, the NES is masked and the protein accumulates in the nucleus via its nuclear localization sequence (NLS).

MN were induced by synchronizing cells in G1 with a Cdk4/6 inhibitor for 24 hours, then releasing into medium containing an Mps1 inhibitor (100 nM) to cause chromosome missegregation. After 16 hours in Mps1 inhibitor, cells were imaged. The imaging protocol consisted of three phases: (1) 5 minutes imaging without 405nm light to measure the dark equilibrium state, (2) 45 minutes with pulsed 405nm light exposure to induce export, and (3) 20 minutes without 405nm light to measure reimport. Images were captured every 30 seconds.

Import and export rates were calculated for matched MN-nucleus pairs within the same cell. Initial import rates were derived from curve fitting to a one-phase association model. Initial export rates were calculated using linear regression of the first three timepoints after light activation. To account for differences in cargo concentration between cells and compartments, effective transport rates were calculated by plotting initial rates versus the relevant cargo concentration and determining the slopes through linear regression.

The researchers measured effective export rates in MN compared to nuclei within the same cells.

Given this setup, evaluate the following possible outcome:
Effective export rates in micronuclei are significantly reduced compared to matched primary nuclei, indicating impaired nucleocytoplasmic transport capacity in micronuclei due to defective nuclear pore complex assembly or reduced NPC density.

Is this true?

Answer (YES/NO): NO